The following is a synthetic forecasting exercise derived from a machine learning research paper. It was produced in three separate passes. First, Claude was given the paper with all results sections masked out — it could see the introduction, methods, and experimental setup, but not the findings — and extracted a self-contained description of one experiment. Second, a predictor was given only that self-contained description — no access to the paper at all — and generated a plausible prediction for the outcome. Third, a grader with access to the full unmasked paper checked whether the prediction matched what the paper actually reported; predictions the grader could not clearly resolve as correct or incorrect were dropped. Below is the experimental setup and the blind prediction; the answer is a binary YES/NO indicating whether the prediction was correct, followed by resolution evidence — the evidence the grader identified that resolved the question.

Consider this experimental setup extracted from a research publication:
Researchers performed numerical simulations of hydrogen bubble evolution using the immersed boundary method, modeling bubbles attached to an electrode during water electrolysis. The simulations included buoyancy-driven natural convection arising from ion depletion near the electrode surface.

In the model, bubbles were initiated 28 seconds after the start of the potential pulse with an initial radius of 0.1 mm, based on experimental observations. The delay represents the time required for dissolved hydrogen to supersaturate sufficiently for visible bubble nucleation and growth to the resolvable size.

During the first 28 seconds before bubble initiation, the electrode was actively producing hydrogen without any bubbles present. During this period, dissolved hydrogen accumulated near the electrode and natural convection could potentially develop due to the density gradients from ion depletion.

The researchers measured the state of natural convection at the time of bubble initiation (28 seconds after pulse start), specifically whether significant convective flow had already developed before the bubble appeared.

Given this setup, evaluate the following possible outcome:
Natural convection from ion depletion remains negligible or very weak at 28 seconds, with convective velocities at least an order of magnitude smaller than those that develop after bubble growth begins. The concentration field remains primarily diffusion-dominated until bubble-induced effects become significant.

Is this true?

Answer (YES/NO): YES